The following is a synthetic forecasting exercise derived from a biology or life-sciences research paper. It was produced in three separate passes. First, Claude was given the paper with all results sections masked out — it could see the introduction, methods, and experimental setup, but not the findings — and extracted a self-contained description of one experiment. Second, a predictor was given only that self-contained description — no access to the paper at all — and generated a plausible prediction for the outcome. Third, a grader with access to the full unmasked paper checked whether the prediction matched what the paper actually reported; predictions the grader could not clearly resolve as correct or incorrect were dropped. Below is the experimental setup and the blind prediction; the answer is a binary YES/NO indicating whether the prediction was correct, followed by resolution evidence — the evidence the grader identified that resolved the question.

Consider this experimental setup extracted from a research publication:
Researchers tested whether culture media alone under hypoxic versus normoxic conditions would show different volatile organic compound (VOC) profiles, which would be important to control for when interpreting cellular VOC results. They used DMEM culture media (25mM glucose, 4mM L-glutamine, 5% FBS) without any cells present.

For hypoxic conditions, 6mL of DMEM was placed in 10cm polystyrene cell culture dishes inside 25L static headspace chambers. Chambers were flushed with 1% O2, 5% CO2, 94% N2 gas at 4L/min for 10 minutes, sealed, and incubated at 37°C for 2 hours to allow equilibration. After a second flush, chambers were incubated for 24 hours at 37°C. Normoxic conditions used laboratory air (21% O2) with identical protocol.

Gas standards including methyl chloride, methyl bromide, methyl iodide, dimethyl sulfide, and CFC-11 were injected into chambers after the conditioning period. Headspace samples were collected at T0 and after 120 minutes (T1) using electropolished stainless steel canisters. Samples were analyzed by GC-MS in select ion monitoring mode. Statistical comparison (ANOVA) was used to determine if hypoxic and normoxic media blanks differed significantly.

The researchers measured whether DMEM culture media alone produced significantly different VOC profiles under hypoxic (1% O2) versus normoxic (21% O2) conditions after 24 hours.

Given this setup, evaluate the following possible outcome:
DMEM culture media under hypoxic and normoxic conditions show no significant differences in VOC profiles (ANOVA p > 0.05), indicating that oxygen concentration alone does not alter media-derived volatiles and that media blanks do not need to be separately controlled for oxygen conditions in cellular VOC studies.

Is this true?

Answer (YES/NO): YES